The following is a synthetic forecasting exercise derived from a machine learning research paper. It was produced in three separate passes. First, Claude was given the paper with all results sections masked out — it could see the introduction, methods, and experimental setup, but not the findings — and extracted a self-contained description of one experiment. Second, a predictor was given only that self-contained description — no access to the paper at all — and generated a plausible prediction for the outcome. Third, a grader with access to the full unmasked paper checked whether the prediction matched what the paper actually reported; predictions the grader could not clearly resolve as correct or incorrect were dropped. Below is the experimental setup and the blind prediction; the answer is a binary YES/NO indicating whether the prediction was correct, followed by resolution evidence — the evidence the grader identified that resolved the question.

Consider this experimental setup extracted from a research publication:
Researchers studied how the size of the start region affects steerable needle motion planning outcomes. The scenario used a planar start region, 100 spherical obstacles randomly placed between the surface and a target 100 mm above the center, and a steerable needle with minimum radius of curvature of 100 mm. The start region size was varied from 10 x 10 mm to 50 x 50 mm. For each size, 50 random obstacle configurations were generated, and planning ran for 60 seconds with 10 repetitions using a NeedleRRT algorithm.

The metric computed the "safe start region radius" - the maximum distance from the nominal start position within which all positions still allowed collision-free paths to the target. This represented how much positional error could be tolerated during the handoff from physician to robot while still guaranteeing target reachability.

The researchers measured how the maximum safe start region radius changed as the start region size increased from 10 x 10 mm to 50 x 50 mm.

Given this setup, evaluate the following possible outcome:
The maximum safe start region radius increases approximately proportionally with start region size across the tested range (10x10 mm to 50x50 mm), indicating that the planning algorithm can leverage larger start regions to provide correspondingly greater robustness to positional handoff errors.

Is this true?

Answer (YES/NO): NO